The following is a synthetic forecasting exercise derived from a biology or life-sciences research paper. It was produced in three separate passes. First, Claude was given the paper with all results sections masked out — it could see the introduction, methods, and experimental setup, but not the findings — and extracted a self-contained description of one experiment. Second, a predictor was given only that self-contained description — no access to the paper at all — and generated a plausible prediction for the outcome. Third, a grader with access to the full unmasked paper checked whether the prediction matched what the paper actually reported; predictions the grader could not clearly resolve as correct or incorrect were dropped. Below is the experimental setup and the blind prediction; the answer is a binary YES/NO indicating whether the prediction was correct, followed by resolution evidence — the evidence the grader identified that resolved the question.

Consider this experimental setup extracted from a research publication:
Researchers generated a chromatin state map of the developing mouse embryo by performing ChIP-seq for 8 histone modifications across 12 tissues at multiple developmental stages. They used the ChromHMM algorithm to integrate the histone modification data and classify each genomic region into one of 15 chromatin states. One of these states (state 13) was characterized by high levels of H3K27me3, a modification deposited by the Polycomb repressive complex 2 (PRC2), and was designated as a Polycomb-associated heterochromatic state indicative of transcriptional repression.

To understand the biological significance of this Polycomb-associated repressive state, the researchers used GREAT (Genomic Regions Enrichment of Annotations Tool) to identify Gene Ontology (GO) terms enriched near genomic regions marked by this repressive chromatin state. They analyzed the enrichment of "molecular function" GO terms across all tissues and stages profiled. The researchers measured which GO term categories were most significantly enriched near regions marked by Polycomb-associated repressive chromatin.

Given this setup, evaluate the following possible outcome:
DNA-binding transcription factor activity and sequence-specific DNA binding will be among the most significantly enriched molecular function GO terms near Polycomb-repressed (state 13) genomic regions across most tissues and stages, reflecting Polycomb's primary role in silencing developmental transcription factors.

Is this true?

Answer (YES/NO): YES